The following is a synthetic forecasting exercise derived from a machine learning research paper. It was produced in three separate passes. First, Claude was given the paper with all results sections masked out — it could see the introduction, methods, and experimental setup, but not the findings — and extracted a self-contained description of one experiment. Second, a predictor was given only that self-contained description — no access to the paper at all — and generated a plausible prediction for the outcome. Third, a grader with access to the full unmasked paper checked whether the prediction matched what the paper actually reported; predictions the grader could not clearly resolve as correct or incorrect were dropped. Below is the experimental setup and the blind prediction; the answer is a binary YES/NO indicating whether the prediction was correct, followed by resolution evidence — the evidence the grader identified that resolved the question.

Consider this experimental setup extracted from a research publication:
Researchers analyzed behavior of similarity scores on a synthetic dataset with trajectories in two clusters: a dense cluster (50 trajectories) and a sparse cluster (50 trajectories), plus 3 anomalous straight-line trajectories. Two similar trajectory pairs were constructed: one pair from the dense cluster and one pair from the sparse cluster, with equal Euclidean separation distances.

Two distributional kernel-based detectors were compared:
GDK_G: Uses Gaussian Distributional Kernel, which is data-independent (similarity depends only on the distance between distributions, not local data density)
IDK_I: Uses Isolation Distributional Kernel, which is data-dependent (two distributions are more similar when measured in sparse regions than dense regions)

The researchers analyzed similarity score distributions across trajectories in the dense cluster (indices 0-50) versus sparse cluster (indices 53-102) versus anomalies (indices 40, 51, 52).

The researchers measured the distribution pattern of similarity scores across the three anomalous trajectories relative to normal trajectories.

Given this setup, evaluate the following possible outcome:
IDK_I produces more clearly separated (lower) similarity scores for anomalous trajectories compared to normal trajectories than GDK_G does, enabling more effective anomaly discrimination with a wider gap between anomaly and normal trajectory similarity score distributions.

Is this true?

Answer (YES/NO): YES